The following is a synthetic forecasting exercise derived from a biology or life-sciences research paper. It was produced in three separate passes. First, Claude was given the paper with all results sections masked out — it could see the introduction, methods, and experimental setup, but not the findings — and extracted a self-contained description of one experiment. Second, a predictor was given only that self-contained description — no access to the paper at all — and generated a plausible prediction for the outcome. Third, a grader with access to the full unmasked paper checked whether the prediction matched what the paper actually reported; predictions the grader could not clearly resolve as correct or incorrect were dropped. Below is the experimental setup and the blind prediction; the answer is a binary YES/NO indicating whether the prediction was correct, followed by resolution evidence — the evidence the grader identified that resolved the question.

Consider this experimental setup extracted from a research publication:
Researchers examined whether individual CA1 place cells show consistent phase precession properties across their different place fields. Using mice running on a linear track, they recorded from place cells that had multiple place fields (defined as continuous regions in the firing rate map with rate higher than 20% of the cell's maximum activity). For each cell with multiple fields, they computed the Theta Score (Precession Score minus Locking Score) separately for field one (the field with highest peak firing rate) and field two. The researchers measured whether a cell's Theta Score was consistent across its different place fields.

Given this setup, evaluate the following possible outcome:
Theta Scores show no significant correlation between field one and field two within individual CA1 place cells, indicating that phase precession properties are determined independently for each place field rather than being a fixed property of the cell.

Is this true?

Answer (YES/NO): NO